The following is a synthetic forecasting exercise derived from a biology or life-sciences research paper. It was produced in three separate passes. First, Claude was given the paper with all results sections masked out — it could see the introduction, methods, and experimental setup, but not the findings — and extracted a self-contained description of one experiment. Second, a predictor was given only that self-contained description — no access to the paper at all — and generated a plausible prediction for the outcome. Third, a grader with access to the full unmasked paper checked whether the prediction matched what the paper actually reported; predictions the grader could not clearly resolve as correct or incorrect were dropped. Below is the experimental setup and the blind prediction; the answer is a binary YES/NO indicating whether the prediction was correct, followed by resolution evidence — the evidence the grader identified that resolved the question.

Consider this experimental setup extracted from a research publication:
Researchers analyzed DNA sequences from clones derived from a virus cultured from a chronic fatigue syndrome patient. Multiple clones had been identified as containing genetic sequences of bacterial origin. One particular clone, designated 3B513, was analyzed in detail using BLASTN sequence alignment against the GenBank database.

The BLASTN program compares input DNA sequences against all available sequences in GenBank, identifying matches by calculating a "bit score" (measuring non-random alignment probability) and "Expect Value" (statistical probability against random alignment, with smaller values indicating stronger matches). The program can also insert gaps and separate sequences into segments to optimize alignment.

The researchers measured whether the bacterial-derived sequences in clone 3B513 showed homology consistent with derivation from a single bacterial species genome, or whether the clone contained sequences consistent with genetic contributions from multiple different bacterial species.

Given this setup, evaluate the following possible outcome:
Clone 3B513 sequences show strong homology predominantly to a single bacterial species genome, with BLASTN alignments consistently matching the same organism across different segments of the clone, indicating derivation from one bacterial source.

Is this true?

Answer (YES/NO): NO